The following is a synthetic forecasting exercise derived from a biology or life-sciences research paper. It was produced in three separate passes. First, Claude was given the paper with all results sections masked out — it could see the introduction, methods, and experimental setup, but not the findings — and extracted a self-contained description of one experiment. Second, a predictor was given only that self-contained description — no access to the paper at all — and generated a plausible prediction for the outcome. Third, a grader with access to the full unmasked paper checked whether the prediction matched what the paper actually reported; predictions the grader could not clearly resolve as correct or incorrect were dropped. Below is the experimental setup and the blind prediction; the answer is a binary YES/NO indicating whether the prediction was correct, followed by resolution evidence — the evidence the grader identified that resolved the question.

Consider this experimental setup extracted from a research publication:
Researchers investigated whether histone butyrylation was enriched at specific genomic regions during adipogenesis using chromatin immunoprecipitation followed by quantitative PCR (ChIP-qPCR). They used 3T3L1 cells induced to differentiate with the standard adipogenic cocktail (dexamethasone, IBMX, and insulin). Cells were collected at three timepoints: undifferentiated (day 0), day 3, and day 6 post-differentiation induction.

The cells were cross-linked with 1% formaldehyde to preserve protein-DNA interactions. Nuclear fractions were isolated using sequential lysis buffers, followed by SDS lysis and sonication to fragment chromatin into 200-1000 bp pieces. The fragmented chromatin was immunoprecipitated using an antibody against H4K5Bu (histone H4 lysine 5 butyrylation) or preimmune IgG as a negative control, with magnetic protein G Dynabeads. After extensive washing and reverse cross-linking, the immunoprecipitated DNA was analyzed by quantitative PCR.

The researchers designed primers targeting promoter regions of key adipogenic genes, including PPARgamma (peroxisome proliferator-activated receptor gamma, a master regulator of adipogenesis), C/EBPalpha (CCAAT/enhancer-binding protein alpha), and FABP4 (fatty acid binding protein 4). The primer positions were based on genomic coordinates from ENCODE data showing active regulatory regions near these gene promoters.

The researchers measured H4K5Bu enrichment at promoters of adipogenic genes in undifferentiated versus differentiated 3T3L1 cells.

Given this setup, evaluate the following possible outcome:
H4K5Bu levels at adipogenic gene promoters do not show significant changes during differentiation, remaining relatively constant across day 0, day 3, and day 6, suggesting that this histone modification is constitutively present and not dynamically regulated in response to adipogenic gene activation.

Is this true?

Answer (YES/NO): NO